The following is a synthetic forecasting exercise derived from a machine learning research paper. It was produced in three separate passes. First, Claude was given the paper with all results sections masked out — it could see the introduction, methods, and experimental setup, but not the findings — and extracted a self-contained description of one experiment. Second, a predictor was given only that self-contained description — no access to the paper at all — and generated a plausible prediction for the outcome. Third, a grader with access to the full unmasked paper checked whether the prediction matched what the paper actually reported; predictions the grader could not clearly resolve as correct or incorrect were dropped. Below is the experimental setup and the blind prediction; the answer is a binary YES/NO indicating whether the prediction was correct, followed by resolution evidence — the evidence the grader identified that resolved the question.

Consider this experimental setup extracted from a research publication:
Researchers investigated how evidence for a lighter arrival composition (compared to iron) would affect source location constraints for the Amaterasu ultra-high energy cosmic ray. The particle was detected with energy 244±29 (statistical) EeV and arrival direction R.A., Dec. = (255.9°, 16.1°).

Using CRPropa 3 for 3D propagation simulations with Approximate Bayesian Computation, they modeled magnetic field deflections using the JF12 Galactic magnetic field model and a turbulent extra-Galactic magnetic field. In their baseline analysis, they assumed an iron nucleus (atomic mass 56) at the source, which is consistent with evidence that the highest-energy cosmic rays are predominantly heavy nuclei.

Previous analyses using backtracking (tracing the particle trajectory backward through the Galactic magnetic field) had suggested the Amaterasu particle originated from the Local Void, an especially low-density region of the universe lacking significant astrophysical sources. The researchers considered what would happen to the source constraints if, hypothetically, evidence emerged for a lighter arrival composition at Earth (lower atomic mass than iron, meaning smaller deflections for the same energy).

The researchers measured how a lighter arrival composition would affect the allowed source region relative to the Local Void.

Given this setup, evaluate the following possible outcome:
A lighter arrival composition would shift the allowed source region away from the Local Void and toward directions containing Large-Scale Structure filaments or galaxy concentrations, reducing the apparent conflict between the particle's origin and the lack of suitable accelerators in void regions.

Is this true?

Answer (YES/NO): NO